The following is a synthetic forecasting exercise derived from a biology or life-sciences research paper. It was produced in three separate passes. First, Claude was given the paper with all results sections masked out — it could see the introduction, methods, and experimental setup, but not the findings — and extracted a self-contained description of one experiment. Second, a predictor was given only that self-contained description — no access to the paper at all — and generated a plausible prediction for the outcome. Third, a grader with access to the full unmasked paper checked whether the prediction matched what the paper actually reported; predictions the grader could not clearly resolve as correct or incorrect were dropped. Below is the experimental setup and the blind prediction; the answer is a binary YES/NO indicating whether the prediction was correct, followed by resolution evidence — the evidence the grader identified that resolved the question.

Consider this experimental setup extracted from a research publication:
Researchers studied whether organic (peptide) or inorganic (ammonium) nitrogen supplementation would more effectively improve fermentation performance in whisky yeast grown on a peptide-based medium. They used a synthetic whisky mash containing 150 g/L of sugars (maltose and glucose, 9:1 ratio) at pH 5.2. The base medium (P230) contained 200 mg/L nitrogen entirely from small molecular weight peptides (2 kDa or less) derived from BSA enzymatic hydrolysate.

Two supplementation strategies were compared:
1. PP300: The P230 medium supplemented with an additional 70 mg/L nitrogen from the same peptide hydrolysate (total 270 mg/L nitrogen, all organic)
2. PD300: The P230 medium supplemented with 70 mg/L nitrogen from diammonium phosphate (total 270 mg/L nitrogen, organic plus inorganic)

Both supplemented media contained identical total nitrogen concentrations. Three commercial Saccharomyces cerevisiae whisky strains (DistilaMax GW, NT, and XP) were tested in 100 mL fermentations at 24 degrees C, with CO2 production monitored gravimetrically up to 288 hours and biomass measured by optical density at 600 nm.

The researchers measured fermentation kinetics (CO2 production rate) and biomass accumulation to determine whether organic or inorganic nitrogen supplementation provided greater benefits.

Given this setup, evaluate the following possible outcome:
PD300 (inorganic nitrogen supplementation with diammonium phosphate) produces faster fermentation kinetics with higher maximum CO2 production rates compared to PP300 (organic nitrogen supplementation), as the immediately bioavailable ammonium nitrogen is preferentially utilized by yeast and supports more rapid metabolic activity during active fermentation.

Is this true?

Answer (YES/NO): NO